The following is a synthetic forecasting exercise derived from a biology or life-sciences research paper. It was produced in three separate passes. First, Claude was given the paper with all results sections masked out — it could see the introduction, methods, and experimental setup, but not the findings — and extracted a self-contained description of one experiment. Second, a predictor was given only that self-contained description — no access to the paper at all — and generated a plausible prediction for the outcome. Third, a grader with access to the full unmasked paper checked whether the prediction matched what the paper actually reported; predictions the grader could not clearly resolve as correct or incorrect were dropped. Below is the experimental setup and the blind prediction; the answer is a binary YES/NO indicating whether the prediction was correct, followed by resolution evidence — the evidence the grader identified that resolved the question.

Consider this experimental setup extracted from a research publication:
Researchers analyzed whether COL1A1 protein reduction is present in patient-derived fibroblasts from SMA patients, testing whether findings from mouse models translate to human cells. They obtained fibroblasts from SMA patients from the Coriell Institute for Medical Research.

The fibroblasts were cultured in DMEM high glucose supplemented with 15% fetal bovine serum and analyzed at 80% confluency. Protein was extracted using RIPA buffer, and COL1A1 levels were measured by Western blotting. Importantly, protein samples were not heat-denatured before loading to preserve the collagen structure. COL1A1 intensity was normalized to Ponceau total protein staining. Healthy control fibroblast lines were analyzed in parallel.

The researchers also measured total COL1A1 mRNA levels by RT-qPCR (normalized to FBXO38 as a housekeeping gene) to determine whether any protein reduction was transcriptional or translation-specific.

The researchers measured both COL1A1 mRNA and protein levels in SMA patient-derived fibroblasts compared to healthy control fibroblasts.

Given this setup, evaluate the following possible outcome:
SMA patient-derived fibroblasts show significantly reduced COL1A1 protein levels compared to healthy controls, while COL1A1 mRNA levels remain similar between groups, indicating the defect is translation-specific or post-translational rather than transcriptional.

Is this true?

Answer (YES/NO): YES